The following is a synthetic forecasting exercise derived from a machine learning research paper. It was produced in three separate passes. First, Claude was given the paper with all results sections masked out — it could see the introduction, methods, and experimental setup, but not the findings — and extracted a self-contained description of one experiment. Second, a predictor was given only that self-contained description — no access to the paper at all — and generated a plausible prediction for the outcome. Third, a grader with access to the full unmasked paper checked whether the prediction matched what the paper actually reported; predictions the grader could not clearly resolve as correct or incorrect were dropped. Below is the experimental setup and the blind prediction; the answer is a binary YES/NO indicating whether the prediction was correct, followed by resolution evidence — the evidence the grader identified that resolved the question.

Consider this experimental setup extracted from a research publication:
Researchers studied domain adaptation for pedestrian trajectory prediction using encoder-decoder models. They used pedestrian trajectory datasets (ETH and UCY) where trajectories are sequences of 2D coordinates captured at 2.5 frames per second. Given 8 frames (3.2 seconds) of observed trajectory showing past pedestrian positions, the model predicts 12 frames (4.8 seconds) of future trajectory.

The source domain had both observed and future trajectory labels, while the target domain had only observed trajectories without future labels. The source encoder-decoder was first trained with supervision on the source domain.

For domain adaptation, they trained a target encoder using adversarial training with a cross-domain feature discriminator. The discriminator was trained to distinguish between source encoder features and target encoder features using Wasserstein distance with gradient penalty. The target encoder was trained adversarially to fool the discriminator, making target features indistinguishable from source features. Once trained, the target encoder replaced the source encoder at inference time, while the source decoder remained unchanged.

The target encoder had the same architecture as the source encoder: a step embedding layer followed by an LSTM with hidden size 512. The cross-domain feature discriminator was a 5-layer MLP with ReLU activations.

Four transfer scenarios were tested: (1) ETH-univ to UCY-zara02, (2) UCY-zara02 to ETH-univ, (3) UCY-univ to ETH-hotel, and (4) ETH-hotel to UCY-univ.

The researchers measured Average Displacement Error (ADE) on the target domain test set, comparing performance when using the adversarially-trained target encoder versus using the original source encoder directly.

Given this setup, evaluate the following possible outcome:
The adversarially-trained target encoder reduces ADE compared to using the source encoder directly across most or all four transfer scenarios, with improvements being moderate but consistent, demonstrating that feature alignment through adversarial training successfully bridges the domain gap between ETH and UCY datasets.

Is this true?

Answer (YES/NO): NO